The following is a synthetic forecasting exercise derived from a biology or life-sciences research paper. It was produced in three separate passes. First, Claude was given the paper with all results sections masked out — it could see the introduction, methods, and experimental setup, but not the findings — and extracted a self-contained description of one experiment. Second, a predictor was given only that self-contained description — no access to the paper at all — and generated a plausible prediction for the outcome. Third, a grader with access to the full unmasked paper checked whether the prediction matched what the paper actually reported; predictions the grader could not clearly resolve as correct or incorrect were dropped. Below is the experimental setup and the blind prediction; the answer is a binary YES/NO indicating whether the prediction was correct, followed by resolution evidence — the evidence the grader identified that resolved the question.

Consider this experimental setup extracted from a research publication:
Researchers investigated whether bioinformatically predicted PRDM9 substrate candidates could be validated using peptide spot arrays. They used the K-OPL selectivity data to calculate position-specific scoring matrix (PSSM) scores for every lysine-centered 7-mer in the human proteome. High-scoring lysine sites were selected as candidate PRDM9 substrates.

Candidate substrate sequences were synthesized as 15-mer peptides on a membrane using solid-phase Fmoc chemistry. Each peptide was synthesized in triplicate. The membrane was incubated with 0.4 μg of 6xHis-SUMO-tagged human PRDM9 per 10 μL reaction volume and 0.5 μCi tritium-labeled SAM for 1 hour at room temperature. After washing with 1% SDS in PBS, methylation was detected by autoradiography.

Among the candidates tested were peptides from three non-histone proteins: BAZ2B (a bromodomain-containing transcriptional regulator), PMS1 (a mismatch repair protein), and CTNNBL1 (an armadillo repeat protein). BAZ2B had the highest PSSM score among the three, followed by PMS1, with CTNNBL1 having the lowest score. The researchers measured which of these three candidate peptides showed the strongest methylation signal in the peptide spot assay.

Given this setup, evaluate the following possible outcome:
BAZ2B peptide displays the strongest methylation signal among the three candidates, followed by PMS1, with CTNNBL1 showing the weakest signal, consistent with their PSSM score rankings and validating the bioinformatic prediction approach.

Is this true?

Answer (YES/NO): NO